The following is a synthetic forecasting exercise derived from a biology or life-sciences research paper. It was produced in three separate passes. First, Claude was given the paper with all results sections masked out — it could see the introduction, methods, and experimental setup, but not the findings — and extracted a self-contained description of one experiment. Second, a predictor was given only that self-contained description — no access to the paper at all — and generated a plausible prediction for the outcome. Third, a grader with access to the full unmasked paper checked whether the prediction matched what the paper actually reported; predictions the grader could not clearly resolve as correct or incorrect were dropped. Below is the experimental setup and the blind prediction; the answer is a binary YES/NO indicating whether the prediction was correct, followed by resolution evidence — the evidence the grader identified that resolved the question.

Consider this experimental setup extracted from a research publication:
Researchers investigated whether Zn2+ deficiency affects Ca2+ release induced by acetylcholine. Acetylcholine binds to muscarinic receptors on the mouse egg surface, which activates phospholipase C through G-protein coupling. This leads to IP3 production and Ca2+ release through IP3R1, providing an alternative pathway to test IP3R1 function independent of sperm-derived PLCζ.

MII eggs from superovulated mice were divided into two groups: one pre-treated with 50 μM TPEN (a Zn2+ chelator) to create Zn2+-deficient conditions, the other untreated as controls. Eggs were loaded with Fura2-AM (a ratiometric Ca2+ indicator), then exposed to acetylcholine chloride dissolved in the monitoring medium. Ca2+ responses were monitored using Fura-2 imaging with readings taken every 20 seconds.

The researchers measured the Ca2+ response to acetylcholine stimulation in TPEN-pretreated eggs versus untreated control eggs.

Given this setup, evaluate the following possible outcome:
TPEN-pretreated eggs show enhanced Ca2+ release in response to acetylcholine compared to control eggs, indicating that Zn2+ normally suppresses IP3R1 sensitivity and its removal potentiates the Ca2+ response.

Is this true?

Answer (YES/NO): NO